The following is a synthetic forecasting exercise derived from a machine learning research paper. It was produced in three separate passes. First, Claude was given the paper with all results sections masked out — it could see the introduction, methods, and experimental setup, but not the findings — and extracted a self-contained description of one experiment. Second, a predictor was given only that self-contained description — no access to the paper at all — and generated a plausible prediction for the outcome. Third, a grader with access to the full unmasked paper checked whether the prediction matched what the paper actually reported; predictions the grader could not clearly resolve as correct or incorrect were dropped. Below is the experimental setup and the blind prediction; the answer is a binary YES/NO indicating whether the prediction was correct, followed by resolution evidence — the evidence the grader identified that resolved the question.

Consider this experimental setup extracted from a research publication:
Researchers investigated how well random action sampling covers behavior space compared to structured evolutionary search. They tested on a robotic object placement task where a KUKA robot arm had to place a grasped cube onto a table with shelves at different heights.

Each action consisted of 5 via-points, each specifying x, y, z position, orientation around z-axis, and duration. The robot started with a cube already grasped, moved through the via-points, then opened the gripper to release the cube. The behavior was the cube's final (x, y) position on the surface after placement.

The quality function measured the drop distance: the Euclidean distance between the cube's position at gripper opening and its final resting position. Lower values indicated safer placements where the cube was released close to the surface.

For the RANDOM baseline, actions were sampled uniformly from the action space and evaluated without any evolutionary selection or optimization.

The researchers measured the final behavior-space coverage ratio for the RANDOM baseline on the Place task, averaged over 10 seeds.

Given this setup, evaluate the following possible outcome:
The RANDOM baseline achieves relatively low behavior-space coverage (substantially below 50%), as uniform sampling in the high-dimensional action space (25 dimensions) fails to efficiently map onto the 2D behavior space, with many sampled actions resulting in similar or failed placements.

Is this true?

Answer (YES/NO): YES